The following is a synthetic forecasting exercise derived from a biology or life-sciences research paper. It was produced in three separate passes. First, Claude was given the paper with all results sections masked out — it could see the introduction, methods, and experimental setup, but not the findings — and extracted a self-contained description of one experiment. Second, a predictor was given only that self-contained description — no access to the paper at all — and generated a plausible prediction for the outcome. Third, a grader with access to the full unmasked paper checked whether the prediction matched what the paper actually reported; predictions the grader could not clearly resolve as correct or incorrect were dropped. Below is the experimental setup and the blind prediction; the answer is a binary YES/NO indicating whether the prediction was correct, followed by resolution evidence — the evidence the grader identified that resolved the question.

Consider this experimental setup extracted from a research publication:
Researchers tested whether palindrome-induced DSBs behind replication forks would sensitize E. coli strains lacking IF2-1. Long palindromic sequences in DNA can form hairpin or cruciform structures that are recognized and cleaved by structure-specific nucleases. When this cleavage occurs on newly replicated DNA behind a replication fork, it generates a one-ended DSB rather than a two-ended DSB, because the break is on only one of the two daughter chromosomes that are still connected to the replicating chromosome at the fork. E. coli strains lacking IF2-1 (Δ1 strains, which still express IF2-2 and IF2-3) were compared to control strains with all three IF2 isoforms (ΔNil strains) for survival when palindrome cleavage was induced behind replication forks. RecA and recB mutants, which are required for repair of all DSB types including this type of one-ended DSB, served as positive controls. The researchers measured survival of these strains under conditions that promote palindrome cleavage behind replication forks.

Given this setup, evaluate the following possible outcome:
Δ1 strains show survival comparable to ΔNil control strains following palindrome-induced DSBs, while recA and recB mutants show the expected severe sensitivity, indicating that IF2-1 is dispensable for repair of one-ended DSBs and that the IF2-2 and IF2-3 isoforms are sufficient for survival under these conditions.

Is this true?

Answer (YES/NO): YES